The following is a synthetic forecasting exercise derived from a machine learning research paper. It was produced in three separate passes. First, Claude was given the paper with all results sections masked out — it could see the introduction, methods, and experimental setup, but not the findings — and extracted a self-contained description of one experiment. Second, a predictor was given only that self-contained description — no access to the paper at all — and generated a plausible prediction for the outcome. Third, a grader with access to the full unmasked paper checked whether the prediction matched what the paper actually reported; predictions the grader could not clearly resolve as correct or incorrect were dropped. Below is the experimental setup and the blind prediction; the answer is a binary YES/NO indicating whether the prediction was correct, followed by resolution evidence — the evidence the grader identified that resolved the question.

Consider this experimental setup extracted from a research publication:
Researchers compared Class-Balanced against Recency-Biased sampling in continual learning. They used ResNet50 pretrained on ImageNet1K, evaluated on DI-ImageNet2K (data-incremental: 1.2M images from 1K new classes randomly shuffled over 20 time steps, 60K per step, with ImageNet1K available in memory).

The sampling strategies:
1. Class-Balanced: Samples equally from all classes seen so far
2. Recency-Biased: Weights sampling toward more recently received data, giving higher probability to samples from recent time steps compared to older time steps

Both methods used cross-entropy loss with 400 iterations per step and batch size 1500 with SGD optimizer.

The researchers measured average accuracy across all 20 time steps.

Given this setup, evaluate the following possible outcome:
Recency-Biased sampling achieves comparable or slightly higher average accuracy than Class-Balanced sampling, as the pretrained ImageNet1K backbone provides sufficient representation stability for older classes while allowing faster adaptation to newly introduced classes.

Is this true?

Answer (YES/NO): NO